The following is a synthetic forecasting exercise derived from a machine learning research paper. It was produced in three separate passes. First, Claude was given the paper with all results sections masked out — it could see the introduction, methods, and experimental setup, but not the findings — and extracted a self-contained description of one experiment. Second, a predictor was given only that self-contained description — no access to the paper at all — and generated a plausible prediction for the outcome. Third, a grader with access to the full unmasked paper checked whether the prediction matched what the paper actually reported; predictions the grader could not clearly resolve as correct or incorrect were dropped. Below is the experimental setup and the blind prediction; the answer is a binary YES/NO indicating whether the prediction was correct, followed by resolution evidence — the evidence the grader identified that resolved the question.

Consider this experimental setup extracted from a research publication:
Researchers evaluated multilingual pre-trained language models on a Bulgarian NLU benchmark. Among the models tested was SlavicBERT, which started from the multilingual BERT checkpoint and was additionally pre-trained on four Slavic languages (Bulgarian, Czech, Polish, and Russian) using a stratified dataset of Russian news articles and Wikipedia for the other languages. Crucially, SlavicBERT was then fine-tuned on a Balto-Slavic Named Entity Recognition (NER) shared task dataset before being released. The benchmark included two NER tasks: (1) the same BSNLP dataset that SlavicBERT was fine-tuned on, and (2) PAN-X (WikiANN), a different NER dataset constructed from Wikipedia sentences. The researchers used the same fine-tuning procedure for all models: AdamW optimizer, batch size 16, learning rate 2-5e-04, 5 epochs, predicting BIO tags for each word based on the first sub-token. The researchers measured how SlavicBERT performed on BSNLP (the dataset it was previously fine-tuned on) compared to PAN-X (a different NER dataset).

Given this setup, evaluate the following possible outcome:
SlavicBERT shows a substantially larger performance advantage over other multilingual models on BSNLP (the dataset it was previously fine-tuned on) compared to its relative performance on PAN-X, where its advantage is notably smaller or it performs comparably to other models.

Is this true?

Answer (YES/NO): NO